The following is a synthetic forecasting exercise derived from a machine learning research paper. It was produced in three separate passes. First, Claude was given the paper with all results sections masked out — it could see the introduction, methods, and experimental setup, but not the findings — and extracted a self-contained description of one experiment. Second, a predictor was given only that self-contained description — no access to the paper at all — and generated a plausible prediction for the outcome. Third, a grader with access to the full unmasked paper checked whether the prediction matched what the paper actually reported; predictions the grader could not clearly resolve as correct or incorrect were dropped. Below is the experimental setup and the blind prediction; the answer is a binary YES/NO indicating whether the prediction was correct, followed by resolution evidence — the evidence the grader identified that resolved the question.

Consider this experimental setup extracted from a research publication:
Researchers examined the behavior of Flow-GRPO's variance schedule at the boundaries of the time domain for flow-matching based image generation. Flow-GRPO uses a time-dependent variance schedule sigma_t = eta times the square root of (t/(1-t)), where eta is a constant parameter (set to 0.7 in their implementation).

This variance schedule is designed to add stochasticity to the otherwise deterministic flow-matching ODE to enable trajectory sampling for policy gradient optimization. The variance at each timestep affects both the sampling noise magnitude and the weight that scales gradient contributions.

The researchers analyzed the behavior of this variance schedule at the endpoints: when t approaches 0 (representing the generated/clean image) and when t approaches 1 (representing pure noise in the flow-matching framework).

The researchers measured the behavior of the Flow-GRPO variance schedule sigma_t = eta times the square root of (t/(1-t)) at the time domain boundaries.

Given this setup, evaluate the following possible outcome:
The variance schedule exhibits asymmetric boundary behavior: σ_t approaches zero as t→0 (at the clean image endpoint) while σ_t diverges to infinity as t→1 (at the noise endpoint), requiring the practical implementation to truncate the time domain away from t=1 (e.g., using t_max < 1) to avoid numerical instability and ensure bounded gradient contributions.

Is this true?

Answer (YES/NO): NO